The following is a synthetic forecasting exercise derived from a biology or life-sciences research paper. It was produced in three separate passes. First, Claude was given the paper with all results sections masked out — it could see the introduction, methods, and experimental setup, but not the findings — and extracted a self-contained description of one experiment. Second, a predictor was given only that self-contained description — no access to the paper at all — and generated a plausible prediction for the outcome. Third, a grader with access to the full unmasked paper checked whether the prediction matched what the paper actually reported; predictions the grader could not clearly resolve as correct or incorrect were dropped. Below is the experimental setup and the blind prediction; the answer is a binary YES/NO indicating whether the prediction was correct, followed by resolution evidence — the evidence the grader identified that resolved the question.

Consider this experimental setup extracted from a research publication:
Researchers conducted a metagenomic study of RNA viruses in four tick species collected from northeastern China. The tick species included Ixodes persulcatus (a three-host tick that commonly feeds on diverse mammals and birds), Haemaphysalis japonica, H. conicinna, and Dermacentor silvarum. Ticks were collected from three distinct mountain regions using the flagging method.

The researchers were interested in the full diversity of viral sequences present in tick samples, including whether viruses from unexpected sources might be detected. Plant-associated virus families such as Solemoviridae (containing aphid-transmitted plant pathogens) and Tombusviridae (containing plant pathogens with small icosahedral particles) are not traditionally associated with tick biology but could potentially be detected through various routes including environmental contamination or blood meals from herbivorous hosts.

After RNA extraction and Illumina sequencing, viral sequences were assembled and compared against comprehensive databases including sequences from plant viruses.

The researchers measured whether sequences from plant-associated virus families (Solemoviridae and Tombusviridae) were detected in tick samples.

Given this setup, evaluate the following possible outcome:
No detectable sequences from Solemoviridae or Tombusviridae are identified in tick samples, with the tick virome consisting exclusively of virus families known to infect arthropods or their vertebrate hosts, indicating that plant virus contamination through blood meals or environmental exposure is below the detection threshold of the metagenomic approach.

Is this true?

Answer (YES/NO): NO